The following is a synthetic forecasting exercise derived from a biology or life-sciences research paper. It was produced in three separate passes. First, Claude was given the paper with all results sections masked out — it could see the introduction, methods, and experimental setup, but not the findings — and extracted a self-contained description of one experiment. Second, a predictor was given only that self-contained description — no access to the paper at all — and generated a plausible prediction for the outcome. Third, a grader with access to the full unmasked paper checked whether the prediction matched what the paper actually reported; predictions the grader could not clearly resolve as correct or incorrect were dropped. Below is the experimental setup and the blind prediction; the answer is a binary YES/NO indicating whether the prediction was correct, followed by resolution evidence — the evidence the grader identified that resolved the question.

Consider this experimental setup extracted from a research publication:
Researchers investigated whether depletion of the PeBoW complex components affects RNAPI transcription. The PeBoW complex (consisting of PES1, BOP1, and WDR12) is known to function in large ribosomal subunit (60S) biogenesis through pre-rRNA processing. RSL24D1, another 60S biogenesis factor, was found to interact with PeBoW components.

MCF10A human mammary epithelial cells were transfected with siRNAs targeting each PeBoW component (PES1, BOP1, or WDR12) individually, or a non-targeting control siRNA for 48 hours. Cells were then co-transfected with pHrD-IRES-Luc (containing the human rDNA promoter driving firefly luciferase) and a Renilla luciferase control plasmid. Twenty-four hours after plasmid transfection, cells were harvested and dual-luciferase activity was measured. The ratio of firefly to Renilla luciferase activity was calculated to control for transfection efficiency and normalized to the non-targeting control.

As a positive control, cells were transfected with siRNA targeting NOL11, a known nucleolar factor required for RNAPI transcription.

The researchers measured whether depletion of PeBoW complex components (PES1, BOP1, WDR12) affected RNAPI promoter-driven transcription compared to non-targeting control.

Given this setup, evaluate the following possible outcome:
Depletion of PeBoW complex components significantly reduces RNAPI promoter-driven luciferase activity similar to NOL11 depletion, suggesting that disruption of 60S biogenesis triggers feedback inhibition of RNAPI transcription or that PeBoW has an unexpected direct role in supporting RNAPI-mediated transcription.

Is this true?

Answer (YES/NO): YES